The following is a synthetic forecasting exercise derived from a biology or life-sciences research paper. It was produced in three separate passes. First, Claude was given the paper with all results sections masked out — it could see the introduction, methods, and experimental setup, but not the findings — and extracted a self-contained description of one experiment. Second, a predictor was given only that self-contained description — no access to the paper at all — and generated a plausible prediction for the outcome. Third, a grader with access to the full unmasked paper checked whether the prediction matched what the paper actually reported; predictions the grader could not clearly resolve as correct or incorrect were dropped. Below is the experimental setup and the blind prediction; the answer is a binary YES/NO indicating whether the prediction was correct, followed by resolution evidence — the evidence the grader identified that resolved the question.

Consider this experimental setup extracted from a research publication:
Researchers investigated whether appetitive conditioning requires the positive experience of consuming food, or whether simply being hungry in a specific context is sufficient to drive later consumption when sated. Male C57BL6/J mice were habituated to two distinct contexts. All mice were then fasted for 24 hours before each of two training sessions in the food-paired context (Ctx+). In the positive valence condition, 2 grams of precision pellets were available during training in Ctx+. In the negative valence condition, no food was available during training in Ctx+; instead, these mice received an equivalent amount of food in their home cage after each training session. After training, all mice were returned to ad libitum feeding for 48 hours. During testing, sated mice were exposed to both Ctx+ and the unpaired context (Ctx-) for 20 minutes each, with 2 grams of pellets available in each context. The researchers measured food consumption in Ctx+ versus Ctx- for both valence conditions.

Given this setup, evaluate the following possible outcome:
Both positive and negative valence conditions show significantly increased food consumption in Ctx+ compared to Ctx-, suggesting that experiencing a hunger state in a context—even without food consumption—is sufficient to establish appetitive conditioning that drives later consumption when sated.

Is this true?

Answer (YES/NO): NO